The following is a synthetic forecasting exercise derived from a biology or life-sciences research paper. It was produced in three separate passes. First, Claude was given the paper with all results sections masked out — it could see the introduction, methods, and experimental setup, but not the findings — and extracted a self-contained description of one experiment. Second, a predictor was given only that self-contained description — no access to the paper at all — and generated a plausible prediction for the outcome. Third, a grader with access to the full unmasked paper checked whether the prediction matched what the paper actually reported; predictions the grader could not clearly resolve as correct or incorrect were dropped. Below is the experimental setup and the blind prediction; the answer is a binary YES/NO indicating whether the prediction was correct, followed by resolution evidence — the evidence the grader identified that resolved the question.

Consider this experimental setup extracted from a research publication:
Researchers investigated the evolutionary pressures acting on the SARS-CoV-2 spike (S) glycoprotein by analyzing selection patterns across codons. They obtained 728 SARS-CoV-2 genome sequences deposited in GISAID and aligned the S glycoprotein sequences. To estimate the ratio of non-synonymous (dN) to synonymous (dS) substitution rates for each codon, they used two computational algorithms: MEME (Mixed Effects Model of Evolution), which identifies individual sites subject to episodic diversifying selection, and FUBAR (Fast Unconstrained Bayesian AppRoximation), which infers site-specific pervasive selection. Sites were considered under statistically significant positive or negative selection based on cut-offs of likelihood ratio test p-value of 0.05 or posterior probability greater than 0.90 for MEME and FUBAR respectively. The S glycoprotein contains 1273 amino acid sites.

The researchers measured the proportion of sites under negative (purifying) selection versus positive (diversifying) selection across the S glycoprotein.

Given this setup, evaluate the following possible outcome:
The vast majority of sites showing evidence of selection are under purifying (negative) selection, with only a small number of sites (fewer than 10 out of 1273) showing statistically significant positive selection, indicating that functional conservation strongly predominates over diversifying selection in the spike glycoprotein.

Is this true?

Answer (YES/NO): YES